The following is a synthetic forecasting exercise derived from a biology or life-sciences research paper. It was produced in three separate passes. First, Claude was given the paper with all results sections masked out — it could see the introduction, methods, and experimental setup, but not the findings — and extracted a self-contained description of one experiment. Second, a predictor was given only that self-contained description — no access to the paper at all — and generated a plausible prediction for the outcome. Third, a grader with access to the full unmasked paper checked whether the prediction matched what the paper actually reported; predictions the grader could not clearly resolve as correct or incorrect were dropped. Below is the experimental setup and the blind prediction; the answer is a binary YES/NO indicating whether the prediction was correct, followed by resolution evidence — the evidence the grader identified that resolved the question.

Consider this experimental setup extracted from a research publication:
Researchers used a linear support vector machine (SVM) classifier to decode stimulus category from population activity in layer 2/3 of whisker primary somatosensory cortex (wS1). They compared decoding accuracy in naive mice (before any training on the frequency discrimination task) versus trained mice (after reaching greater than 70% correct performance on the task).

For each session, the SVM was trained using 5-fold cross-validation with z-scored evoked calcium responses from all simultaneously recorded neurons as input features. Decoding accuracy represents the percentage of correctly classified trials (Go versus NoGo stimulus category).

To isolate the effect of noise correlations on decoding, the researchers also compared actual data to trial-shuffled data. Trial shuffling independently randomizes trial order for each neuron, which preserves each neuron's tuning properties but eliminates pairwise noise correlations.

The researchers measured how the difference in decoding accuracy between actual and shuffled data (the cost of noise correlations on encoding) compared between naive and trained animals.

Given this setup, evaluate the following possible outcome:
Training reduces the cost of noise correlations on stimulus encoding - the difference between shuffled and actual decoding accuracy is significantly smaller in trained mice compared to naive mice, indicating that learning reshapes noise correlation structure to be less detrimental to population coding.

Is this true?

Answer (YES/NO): NO